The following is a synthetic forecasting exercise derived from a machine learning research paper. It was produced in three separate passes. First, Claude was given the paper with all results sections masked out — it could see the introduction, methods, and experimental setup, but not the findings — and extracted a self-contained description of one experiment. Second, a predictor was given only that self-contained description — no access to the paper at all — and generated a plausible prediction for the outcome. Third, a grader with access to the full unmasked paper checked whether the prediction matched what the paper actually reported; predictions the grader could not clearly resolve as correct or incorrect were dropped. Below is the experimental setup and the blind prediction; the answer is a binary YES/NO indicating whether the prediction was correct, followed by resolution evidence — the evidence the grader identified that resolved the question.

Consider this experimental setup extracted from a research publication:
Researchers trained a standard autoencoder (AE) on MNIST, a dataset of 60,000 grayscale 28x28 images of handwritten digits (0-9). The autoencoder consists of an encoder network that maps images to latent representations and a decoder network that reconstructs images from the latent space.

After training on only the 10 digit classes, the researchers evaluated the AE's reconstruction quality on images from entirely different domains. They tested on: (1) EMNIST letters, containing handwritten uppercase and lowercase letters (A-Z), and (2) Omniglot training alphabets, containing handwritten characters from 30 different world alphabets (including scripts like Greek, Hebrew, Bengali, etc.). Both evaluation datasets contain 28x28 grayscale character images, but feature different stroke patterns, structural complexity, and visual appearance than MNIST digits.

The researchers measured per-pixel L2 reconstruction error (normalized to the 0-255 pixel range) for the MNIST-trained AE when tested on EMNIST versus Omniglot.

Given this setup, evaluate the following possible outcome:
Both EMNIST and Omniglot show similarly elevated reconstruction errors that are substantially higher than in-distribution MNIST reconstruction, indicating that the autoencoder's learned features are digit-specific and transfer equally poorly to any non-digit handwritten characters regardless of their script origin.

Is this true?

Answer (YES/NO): NO